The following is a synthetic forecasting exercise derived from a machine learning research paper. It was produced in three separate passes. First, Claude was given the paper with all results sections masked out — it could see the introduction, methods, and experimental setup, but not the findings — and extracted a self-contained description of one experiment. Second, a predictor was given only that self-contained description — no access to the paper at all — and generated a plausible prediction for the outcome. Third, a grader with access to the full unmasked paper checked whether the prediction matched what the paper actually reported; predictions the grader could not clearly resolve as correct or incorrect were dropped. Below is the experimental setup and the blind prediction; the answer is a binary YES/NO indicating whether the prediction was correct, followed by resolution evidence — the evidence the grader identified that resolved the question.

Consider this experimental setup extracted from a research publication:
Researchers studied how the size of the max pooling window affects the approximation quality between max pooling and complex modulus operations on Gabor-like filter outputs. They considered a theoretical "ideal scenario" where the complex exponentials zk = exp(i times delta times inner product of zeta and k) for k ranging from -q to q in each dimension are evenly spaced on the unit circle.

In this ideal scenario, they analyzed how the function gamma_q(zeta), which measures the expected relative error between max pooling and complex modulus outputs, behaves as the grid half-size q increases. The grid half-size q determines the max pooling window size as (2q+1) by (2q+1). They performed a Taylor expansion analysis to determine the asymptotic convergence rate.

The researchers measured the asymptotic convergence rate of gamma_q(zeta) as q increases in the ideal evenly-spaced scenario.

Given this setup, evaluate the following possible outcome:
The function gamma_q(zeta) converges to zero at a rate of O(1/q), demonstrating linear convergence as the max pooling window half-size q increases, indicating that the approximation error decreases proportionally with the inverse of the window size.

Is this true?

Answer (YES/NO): NO